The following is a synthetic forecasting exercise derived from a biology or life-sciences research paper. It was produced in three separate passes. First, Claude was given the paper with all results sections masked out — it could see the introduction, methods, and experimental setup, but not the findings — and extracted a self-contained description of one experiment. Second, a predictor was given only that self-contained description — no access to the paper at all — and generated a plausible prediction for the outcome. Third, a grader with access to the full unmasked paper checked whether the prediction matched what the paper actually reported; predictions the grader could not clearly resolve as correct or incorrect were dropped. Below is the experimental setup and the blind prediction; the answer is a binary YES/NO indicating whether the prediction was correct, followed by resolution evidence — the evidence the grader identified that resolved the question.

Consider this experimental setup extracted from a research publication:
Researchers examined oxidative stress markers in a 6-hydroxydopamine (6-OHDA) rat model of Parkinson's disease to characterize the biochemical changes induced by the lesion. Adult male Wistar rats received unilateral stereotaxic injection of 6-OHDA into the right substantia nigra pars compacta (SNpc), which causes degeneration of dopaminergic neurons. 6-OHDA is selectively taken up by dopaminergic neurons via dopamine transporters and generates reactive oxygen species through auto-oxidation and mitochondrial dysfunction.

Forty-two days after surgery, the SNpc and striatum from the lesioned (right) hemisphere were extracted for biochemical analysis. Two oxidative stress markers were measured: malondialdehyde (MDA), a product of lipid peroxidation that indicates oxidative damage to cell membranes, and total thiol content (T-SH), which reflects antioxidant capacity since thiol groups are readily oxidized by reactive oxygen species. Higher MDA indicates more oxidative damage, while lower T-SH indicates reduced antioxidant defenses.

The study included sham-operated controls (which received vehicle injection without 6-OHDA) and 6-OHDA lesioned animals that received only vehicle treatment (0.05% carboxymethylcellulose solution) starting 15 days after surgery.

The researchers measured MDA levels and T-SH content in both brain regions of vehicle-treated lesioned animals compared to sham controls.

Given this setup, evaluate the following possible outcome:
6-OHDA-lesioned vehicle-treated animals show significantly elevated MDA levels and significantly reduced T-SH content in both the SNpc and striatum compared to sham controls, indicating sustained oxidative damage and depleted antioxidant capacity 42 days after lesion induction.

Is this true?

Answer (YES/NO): NO